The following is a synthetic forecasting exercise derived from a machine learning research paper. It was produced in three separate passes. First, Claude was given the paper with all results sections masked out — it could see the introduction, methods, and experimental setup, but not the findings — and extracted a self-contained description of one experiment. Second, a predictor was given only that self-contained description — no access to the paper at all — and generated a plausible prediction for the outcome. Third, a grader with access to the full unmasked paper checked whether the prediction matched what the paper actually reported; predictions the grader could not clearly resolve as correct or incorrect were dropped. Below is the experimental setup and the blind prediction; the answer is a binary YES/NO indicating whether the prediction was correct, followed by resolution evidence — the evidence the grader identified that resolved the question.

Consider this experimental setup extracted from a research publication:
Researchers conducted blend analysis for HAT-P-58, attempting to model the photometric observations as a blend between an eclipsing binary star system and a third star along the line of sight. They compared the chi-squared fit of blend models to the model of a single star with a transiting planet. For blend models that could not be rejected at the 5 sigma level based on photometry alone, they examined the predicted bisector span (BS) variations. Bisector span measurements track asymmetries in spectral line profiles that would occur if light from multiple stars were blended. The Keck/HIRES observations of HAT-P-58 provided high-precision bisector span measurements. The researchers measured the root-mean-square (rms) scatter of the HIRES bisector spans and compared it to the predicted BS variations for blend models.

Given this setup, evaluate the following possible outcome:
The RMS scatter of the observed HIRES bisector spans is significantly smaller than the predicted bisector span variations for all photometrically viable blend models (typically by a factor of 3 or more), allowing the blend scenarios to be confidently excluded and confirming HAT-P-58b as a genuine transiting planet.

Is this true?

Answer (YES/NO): YES